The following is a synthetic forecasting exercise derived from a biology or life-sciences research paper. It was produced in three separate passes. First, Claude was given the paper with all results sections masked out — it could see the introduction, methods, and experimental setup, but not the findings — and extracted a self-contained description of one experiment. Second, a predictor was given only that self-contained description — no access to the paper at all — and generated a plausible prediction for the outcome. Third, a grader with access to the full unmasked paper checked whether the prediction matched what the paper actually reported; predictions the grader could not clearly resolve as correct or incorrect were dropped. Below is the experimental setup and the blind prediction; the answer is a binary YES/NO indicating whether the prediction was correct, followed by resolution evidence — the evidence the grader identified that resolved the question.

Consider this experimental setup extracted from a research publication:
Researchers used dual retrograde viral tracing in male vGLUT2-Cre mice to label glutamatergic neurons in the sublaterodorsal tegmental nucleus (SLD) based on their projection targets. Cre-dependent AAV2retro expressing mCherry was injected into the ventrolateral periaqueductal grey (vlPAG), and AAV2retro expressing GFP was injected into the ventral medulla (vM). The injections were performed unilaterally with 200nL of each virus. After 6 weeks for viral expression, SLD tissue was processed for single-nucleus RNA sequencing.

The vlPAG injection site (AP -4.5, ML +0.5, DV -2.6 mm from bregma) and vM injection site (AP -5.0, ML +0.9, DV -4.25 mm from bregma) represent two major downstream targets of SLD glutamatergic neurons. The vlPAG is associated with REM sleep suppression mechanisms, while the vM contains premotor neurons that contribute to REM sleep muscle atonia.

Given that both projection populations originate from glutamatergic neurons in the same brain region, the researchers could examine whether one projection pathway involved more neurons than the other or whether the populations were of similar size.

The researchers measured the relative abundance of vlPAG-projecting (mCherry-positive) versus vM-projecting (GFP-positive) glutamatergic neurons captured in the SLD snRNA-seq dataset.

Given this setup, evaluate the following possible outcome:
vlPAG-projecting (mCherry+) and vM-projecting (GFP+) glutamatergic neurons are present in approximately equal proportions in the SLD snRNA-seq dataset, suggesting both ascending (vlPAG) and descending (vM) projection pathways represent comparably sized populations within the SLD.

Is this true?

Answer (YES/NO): YES